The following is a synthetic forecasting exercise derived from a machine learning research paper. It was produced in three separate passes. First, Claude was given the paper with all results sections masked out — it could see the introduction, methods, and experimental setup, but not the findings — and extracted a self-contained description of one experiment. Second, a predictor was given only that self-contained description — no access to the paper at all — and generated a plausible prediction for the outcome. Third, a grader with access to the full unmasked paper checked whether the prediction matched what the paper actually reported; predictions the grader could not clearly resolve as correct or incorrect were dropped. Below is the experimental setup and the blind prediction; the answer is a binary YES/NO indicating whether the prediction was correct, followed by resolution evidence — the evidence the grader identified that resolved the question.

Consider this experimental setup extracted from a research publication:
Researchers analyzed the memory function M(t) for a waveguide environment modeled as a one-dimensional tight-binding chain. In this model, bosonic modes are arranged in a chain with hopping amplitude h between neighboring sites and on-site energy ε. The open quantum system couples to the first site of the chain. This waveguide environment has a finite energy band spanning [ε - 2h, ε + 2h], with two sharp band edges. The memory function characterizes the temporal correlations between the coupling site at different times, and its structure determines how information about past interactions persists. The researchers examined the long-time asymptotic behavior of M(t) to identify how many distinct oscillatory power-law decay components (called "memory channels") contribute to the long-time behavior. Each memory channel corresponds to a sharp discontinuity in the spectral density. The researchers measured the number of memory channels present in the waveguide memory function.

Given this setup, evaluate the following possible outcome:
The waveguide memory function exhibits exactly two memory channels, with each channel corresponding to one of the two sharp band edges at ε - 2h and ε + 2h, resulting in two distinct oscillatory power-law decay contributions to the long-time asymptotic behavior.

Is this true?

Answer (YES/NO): YES